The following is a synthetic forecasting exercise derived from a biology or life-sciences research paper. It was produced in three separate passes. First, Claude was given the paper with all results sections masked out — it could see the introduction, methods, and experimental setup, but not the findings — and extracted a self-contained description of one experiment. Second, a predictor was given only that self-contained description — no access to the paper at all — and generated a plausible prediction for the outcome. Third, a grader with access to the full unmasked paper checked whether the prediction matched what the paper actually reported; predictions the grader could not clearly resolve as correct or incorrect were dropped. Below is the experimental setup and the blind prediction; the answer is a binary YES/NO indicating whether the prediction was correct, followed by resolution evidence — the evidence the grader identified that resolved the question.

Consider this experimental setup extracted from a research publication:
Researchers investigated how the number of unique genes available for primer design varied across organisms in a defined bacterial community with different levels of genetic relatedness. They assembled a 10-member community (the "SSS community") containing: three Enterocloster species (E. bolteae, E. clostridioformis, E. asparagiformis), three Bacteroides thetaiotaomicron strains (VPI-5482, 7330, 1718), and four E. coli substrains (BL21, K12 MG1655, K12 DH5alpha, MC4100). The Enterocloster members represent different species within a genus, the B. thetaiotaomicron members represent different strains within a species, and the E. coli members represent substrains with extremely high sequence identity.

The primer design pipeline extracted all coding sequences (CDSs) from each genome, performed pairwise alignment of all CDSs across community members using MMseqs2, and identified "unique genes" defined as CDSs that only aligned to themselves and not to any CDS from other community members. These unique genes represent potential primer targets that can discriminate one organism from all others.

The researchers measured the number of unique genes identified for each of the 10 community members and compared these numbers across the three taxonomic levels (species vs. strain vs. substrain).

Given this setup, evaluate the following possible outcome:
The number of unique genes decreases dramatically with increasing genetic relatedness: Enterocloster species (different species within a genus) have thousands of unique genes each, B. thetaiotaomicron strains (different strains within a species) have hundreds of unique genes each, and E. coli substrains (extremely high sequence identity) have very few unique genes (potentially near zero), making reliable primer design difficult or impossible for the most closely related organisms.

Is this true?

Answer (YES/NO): YES